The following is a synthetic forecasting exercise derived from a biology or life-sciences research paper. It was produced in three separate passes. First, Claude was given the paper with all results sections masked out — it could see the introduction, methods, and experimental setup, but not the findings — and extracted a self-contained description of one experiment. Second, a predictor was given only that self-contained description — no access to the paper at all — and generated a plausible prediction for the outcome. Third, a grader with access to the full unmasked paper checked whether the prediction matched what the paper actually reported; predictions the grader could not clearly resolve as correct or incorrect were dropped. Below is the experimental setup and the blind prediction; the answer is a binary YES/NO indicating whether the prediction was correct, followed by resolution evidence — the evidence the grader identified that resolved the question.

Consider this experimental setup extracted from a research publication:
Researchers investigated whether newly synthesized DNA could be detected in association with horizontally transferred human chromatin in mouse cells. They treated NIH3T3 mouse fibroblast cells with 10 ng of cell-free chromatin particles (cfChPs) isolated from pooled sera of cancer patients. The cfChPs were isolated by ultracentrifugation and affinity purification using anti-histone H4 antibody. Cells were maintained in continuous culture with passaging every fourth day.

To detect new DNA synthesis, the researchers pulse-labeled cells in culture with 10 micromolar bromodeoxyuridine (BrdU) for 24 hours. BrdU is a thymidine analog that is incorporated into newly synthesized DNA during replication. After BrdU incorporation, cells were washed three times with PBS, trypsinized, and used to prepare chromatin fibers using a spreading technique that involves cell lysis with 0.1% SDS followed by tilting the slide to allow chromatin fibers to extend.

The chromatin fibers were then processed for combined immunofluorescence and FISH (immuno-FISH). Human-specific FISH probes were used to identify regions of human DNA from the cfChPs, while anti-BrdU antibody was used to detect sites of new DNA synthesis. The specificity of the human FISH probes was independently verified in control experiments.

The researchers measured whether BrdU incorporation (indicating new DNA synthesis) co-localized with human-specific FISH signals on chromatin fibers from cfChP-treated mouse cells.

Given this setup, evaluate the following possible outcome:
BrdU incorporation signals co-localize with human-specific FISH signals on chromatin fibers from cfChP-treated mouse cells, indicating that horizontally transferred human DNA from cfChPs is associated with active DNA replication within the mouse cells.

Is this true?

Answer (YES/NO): YES